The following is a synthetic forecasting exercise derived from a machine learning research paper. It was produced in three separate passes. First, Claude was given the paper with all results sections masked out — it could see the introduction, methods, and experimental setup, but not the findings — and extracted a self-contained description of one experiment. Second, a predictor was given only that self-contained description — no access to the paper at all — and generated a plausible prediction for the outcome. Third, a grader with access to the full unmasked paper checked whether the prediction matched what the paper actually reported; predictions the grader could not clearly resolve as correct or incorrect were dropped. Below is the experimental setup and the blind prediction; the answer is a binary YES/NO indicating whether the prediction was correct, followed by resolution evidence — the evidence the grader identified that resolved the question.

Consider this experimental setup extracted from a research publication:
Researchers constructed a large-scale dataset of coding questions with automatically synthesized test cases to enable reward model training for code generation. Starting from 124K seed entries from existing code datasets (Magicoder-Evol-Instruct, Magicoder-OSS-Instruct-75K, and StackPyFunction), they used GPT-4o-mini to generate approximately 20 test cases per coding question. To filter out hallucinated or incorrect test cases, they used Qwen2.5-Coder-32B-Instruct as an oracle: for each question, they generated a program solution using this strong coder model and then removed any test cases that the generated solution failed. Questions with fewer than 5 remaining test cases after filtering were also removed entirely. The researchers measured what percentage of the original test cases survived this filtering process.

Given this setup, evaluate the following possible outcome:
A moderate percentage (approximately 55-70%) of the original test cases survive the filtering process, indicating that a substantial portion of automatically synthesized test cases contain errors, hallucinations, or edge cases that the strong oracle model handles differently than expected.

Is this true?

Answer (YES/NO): YES